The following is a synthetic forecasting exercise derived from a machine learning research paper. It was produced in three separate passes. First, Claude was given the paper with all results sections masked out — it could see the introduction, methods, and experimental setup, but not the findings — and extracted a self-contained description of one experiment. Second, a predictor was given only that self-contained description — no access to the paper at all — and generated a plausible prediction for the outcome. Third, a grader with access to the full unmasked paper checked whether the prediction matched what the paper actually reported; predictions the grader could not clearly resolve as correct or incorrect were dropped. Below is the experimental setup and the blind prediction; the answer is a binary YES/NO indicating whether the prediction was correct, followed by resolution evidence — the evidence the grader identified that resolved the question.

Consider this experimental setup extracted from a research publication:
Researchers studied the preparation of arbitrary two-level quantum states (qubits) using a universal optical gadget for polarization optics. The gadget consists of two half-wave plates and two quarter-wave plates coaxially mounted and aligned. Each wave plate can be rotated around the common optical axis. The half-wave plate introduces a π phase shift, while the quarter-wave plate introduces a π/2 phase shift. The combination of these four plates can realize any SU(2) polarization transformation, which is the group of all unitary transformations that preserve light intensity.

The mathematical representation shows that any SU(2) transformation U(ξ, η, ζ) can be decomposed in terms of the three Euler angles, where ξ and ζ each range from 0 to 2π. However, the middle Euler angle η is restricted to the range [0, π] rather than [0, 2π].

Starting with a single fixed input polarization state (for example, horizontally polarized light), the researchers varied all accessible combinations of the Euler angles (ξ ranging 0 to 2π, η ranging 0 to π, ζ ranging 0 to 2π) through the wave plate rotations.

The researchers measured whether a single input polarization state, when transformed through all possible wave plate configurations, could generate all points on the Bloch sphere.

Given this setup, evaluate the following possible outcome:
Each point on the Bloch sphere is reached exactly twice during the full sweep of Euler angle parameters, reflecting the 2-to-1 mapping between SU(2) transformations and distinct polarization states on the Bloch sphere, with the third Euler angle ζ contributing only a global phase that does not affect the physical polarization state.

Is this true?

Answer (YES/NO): NO